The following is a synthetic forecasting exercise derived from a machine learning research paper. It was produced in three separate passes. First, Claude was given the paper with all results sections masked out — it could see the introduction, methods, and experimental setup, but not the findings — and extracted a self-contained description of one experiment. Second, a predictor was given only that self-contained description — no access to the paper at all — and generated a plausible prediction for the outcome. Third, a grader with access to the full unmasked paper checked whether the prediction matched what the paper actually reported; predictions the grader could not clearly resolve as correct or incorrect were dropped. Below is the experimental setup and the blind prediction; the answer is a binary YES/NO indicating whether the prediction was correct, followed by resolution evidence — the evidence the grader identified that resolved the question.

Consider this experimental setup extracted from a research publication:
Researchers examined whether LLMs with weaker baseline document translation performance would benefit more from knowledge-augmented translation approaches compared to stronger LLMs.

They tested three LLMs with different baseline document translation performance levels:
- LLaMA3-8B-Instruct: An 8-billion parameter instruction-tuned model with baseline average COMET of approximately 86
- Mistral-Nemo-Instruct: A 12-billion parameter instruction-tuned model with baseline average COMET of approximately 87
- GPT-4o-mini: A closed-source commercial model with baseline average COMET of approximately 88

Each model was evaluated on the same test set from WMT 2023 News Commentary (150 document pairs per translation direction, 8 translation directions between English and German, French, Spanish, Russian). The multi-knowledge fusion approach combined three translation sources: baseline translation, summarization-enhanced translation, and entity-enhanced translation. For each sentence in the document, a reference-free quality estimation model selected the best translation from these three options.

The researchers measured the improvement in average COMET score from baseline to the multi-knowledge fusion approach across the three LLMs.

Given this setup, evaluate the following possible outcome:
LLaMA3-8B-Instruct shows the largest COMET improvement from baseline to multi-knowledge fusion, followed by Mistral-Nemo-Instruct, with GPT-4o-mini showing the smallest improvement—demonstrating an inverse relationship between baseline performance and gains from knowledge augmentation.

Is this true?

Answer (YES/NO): YES